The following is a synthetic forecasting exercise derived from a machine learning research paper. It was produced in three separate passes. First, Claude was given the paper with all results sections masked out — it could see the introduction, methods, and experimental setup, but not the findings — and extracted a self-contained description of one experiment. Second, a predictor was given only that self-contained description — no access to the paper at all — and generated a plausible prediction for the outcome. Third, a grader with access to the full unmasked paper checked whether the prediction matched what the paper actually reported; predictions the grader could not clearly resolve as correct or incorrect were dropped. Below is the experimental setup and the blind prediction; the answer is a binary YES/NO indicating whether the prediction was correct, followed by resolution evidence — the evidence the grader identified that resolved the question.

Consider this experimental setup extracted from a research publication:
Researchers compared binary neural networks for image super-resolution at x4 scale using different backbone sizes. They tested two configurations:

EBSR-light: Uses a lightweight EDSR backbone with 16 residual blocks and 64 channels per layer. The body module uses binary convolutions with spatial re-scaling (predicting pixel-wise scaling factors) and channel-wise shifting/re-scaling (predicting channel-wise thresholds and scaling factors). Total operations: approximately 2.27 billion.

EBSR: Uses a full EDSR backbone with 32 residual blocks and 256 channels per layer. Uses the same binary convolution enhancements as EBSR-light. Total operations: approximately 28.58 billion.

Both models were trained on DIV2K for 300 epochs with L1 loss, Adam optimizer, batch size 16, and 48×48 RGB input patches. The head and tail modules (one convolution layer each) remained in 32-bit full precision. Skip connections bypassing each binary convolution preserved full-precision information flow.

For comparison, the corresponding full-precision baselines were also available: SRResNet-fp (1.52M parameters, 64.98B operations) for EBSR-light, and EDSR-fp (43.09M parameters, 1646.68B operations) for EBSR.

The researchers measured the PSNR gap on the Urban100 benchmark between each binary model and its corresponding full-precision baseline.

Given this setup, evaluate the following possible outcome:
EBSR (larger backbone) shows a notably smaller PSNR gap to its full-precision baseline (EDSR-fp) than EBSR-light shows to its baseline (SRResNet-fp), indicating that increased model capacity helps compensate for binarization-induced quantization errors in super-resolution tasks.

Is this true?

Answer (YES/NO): NO